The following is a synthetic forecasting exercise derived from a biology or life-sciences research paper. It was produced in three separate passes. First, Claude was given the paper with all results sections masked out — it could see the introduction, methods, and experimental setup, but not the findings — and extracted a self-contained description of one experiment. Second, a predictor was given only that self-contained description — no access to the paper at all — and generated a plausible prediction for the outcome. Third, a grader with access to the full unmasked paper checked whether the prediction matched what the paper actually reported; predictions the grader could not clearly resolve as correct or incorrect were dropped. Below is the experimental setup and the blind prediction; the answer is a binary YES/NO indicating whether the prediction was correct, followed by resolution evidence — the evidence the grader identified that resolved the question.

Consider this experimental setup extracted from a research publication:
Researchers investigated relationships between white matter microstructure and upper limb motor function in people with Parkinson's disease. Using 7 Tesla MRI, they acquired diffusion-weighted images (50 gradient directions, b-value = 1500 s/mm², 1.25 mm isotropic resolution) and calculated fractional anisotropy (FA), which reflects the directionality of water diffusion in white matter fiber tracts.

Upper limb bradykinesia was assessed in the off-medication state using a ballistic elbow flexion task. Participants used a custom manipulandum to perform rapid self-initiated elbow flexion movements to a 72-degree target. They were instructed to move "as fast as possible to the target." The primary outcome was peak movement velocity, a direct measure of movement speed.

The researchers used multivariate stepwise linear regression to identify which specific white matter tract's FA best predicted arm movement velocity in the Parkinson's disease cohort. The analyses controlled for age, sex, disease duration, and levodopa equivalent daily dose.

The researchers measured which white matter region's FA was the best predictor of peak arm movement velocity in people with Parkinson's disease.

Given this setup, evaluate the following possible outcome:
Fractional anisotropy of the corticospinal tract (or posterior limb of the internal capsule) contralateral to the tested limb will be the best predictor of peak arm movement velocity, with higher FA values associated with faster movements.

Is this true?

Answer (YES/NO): NO